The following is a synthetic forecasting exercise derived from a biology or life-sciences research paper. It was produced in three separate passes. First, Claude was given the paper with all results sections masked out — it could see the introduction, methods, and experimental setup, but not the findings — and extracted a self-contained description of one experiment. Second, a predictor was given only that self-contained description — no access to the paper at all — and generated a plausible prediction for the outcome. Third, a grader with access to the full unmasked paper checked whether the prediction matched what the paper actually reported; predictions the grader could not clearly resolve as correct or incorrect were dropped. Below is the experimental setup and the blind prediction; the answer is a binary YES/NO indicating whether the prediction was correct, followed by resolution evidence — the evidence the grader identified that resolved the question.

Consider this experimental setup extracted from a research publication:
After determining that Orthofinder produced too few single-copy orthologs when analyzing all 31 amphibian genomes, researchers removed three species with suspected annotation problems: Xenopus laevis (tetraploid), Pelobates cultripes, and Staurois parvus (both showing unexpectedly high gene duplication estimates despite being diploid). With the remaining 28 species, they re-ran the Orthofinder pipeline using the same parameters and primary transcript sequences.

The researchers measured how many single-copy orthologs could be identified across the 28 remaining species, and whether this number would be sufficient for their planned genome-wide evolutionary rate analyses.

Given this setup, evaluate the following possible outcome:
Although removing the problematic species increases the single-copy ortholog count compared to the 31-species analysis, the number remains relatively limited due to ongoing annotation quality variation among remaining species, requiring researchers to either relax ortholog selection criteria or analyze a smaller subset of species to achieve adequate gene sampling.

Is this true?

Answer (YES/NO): NO